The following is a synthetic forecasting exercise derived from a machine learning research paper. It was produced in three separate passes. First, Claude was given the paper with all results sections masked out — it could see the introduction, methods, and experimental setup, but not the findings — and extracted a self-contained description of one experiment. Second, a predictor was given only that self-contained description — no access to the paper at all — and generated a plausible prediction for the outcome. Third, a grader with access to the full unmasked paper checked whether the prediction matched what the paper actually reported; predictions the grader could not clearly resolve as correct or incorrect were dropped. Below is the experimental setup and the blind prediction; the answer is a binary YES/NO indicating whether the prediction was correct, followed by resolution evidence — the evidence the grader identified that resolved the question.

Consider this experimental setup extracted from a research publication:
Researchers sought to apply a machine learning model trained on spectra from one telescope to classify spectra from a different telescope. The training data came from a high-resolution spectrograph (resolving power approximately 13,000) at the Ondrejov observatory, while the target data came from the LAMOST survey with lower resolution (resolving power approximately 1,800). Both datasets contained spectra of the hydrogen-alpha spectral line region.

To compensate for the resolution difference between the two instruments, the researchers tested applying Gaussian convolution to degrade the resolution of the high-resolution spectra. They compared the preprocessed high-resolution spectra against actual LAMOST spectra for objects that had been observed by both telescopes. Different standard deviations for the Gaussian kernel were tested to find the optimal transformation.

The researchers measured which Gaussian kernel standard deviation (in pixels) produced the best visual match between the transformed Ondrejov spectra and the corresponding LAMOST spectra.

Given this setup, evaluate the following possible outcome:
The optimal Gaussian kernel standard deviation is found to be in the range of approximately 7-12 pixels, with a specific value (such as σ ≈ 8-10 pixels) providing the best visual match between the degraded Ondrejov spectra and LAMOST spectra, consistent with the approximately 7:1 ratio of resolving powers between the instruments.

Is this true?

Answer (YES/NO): NO